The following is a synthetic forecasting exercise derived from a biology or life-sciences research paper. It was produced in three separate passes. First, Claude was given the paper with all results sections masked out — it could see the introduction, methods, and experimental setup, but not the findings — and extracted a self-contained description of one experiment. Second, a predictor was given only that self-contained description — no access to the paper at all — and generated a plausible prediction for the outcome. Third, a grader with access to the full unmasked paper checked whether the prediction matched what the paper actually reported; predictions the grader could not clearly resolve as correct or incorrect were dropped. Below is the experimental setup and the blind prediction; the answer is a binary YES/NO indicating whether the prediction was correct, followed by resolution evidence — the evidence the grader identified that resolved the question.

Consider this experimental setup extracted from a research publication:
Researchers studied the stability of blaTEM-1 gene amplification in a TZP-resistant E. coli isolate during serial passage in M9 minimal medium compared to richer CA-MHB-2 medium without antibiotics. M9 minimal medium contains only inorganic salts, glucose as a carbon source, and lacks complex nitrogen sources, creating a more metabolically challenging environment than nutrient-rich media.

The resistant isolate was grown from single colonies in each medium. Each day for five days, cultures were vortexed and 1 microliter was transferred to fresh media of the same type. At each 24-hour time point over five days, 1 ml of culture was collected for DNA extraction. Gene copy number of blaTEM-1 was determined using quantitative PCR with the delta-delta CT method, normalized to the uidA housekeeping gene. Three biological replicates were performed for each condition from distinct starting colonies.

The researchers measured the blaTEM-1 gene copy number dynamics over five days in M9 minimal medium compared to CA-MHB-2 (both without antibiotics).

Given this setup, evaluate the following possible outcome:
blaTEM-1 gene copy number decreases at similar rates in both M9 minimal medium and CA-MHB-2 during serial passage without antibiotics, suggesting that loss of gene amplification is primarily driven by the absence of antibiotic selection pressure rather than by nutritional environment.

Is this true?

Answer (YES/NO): NO